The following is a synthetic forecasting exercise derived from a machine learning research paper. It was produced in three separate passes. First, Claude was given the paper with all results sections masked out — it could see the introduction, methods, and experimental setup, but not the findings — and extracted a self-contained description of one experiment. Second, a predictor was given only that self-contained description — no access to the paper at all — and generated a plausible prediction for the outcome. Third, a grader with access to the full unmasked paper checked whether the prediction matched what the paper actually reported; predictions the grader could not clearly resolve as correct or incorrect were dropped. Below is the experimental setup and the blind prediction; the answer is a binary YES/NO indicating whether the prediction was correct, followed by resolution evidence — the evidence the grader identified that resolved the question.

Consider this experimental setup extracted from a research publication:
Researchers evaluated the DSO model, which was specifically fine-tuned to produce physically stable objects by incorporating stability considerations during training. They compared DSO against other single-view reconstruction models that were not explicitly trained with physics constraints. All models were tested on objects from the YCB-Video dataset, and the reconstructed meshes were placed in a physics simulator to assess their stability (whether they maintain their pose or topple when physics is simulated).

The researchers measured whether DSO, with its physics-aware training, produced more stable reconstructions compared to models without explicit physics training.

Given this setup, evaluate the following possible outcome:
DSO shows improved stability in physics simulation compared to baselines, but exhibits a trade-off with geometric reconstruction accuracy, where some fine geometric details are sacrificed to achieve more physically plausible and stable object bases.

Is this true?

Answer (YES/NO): NO